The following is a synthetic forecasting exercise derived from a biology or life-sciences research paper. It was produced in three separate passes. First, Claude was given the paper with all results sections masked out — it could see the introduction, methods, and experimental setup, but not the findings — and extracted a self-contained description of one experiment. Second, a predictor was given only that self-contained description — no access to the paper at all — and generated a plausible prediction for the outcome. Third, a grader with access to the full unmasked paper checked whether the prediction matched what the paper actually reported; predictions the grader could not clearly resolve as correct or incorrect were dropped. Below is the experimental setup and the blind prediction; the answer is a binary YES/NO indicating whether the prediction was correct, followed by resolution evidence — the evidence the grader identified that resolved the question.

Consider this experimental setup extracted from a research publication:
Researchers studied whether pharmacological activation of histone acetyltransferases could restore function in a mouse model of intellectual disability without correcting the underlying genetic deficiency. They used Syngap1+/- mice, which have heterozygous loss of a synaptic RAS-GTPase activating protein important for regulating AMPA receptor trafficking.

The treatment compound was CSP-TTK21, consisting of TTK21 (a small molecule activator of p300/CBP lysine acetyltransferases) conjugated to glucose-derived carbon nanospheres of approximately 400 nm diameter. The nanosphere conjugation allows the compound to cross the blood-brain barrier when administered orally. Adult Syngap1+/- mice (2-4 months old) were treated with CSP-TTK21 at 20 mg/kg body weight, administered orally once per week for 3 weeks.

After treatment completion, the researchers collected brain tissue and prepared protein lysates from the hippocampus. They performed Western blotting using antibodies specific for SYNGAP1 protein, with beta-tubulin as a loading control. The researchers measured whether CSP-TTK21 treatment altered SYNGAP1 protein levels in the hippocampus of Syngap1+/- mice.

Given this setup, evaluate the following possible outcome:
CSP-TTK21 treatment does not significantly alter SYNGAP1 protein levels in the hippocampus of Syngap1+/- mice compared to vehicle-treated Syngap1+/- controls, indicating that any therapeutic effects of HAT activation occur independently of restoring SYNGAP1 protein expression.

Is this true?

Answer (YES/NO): YES